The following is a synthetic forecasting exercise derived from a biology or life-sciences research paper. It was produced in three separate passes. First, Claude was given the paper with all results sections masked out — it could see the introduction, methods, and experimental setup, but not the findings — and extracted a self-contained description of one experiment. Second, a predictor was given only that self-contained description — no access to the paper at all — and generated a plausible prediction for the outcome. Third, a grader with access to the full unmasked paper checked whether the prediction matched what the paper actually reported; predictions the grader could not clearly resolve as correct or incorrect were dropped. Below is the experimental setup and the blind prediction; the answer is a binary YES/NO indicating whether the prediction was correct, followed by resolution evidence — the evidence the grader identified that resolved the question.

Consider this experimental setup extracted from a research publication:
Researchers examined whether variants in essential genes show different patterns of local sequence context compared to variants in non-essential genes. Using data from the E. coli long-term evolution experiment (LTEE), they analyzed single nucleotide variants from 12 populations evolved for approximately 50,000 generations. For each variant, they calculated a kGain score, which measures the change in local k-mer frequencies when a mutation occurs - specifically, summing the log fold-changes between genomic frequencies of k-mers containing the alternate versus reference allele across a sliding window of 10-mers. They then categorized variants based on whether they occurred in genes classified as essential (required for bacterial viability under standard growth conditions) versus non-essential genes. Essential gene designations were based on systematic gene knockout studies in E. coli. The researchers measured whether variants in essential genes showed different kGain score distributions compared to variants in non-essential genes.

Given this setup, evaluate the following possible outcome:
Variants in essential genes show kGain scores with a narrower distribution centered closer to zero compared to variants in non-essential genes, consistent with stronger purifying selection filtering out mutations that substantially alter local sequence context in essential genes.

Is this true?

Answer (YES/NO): NO